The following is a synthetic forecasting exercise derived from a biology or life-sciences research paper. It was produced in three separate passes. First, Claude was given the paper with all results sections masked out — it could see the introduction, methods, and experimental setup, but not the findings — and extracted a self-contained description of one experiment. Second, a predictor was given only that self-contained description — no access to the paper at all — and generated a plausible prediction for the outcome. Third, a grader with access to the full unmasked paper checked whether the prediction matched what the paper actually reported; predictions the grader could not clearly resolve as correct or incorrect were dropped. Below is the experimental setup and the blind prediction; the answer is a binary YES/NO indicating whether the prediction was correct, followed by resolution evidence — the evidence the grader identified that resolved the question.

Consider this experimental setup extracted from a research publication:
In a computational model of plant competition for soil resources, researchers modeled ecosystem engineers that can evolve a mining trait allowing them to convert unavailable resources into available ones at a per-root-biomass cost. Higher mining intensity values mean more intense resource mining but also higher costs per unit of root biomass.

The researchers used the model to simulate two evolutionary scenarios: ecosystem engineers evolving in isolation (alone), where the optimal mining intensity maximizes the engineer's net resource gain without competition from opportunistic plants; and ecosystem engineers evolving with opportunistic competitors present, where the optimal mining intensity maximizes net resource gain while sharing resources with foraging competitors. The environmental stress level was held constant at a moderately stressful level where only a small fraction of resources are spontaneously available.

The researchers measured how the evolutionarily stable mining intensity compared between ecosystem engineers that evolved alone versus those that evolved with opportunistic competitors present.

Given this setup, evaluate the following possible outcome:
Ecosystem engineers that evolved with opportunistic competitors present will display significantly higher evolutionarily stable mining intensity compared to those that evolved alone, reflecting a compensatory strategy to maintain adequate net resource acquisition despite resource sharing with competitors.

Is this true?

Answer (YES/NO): NO